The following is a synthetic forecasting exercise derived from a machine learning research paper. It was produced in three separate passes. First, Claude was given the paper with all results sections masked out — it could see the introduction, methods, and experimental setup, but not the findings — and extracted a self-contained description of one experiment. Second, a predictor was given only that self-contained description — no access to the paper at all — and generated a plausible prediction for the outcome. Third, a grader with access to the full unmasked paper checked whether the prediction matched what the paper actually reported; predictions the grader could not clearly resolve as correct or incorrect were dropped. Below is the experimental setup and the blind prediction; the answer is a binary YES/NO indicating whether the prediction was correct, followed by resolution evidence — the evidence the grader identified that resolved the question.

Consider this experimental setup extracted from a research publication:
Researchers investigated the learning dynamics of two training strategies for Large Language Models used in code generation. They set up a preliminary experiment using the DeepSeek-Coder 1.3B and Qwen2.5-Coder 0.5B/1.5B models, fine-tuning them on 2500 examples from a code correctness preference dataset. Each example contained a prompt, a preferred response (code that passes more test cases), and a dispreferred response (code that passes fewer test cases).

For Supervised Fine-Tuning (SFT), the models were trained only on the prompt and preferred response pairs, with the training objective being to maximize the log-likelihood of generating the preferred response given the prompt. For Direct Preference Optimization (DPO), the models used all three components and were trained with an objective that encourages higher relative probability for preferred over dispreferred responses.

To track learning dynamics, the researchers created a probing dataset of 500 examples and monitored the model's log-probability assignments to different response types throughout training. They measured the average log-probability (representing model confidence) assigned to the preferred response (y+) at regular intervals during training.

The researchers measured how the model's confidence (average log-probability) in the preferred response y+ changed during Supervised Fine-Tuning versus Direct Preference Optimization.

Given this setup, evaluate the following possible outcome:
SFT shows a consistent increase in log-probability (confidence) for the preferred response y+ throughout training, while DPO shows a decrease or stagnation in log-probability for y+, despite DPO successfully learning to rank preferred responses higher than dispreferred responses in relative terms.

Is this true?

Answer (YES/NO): YES